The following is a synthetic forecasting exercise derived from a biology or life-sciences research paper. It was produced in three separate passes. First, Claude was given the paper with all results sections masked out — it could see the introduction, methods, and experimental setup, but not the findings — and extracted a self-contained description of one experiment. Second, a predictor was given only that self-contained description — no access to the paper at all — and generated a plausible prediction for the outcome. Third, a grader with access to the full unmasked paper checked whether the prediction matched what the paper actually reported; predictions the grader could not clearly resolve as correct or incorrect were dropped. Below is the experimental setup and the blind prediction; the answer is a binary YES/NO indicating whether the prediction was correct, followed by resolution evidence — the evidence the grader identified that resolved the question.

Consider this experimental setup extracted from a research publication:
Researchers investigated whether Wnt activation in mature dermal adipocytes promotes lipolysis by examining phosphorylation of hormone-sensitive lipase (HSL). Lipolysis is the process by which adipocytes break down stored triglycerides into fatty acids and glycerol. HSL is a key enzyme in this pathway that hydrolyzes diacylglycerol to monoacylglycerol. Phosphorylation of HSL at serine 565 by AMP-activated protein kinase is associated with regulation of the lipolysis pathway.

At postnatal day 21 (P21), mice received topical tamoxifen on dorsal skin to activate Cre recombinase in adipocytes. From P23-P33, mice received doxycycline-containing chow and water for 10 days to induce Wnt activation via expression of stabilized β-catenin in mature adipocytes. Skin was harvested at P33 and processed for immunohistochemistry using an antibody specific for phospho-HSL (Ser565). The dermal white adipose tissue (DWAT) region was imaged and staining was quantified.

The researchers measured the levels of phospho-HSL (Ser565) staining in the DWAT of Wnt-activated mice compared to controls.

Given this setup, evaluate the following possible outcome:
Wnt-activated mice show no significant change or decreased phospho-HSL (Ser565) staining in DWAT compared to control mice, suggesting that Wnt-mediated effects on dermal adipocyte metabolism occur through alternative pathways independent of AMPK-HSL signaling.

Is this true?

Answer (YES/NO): NO